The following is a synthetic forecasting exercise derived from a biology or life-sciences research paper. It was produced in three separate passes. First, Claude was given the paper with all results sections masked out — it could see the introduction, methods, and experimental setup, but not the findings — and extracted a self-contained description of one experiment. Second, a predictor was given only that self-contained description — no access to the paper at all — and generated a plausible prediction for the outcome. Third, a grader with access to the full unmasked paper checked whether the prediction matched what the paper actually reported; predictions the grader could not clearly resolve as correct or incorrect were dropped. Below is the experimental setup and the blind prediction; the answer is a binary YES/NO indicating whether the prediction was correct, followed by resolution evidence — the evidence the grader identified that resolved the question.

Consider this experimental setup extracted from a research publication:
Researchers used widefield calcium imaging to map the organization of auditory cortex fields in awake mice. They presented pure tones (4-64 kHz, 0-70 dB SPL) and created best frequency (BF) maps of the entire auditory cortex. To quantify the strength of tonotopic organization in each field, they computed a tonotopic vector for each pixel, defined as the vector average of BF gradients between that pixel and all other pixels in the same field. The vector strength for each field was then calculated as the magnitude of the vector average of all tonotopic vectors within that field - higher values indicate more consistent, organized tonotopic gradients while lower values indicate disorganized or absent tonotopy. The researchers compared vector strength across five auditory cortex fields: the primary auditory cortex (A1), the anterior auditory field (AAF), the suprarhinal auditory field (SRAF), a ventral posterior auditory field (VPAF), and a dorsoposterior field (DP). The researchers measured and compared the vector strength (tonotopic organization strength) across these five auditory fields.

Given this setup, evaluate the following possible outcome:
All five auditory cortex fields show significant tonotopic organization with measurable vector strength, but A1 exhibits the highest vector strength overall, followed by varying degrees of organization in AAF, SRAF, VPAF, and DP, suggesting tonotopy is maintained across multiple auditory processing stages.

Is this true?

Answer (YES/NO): YES